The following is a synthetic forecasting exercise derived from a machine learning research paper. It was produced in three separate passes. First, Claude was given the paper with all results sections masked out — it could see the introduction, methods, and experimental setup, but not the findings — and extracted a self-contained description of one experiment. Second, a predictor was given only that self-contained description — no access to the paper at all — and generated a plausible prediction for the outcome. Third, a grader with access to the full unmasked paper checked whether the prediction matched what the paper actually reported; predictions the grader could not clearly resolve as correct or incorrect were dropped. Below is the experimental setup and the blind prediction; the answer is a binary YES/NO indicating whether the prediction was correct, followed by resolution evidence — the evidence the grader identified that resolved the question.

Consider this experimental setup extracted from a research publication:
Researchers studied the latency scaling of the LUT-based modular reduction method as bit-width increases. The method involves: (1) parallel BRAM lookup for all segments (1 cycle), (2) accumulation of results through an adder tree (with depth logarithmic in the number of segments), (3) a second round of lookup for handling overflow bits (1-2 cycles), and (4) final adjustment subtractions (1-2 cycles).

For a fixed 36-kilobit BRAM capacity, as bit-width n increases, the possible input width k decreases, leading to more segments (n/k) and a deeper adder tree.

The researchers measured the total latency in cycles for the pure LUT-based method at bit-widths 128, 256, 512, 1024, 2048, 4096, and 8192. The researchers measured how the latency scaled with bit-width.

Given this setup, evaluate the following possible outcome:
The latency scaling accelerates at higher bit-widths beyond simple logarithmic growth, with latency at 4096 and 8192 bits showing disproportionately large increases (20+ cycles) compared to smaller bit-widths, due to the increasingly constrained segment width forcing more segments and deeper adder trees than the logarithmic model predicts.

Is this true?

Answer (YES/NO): NO